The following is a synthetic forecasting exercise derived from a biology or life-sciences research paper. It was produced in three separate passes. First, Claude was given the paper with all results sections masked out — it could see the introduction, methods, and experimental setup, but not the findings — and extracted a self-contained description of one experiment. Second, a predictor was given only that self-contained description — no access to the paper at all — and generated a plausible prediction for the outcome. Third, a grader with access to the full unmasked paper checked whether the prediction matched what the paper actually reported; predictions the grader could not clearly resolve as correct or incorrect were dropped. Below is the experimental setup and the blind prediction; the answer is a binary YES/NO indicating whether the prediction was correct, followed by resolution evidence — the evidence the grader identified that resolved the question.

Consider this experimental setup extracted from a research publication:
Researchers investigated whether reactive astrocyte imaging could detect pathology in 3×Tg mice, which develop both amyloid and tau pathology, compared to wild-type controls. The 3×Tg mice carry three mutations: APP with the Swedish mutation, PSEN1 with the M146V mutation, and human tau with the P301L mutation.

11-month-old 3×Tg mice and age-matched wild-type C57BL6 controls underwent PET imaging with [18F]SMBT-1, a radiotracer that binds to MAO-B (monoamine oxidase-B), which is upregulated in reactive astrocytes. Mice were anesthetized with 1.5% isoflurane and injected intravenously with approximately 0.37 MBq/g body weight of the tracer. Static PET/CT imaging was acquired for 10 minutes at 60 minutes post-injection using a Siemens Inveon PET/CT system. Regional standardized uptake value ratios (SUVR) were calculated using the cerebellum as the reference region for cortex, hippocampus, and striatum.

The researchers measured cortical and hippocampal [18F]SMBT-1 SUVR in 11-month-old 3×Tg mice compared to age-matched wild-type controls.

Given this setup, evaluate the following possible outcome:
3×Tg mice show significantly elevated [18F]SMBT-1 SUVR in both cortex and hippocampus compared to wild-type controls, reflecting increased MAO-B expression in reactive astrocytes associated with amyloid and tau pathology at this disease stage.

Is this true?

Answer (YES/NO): NO